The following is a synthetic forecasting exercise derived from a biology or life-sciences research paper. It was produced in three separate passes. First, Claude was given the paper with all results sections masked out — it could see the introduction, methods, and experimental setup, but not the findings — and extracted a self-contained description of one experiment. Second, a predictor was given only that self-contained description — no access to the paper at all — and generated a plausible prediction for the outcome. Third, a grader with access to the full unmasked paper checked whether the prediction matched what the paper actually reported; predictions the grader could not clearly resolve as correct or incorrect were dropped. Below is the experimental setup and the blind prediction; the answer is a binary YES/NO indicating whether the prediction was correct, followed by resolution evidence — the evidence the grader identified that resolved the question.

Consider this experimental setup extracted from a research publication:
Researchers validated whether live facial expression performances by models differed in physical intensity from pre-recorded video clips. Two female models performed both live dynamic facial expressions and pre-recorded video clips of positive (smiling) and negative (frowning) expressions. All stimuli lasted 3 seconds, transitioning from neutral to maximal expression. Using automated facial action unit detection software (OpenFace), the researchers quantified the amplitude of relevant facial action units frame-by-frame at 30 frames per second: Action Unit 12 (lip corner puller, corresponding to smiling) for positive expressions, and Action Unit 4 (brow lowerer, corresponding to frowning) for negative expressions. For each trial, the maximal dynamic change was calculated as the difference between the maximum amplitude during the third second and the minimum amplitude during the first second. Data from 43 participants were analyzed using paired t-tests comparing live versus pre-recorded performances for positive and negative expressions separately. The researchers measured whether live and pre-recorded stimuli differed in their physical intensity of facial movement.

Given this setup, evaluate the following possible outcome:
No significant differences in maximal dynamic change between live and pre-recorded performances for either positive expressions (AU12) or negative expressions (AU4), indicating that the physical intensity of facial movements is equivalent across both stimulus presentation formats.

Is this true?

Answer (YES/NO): NO